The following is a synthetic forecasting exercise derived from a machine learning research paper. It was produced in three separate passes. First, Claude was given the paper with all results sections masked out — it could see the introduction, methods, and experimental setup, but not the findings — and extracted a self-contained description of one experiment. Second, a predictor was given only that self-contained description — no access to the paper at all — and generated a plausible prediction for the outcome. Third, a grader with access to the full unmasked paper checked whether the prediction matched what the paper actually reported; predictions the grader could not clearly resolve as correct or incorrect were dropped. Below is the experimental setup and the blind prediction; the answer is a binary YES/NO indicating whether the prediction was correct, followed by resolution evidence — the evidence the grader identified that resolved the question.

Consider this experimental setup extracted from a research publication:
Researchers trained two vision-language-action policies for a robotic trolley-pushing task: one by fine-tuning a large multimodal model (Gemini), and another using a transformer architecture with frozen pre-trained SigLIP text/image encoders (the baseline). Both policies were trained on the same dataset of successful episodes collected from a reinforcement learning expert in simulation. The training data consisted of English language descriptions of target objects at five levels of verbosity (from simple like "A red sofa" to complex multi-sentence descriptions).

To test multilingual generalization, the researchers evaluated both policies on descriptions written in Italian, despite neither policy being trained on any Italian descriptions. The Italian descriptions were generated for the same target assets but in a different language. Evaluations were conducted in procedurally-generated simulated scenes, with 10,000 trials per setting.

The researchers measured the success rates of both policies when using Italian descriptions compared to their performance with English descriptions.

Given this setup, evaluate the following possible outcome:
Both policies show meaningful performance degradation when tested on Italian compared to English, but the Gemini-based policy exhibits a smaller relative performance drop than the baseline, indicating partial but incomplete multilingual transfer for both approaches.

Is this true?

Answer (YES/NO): NO